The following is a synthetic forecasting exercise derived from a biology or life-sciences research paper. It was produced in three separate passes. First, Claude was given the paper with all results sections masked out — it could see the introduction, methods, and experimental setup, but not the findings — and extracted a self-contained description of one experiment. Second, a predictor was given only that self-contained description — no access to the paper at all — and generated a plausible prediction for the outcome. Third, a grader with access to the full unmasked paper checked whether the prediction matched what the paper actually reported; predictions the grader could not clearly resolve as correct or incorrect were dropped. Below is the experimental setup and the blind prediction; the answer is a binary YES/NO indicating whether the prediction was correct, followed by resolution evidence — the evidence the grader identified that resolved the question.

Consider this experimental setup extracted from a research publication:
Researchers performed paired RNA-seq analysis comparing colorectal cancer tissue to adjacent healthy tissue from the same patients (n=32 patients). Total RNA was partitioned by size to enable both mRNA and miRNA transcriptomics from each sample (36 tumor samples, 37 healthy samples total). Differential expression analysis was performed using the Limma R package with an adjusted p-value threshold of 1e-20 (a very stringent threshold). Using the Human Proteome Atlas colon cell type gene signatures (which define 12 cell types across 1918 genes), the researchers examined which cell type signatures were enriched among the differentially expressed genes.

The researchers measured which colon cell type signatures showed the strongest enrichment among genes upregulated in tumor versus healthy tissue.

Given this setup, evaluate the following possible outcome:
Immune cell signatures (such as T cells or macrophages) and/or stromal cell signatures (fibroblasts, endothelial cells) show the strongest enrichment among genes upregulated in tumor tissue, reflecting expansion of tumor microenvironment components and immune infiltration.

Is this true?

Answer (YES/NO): NO